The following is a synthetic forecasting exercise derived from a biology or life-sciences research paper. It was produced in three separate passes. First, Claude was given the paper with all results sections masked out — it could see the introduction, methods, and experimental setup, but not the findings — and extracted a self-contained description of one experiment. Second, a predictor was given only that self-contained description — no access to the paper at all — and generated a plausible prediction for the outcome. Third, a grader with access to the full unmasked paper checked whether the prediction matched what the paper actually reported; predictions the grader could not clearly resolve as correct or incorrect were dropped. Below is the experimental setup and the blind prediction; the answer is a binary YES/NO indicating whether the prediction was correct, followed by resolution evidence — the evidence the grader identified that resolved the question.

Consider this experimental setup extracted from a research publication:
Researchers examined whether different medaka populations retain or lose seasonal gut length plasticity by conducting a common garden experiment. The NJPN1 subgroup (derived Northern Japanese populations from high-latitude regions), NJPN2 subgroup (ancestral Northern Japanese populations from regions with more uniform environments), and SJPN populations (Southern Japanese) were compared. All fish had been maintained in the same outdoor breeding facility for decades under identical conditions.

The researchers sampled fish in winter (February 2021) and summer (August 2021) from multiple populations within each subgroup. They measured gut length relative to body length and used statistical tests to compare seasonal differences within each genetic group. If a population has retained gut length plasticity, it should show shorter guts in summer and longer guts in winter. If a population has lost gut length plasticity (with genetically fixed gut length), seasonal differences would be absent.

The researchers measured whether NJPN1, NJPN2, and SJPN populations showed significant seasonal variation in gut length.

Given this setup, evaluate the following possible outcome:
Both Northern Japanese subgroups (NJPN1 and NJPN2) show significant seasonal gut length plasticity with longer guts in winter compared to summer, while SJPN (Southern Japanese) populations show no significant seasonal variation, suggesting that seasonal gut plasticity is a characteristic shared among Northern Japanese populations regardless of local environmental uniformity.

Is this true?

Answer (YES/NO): NO